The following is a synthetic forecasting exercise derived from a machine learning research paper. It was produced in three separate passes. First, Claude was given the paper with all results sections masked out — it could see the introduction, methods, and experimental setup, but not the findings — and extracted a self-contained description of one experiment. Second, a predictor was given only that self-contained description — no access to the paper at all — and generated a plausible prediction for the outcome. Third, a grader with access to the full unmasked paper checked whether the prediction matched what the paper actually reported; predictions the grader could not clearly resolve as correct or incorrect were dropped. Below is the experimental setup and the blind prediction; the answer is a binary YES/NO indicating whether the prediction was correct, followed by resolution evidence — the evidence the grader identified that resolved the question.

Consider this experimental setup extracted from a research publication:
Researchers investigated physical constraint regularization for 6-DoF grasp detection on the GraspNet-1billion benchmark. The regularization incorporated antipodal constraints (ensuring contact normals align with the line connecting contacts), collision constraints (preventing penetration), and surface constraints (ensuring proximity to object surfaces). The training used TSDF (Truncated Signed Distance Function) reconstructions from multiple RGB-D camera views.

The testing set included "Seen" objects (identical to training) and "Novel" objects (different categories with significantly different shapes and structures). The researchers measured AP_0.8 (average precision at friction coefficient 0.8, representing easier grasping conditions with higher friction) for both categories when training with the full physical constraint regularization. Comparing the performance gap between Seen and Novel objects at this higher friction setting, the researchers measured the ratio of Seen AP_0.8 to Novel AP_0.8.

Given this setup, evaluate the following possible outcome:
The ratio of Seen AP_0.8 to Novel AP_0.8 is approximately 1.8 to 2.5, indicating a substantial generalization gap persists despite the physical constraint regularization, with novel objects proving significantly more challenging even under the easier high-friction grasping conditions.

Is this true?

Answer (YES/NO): NO